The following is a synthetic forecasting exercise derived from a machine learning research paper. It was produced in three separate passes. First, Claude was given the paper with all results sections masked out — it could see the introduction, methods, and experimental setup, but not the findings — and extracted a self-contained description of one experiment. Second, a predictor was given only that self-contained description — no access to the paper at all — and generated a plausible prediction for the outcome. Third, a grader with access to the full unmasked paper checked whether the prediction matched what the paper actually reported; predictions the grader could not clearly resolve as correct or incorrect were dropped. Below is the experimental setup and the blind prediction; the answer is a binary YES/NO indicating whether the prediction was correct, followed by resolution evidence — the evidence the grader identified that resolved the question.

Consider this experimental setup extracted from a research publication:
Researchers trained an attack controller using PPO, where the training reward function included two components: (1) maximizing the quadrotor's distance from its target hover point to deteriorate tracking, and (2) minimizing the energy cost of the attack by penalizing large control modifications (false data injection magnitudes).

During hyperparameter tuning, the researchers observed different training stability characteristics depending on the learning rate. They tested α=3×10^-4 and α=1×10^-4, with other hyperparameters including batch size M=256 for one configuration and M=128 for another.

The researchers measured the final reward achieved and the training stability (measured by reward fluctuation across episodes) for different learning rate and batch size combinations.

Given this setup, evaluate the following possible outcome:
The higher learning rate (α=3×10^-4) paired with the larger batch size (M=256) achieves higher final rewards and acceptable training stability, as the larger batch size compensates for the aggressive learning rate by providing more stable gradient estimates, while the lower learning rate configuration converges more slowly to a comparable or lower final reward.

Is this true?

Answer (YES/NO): NO